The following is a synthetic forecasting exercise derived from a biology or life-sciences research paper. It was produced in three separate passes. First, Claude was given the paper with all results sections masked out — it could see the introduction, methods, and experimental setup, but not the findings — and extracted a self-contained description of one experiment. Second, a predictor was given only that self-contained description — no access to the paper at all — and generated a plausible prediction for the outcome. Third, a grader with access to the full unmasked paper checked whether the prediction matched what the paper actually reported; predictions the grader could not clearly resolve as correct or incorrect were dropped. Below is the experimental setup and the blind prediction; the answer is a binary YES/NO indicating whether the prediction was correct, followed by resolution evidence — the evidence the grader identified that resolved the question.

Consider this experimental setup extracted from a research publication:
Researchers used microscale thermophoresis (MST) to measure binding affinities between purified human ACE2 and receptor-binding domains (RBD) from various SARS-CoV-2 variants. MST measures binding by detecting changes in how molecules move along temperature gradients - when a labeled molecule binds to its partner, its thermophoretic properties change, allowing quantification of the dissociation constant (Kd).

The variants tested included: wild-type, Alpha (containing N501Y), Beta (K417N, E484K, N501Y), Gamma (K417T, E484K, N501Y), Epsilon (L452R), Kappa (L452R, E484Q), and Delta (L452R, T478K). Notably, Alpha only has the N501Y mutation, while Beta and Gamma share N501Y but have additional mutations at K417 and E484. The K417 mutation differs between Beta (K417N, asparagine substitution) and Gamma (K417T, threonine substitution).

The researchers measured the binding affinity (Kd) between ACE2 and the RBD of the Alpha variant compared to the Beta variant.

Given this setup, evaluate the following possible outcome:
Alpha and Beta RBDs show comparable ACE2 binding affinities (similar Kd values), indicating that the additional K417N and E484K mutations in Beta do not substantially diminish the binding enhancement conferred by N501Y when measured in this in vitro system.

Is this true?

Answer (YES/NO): NO